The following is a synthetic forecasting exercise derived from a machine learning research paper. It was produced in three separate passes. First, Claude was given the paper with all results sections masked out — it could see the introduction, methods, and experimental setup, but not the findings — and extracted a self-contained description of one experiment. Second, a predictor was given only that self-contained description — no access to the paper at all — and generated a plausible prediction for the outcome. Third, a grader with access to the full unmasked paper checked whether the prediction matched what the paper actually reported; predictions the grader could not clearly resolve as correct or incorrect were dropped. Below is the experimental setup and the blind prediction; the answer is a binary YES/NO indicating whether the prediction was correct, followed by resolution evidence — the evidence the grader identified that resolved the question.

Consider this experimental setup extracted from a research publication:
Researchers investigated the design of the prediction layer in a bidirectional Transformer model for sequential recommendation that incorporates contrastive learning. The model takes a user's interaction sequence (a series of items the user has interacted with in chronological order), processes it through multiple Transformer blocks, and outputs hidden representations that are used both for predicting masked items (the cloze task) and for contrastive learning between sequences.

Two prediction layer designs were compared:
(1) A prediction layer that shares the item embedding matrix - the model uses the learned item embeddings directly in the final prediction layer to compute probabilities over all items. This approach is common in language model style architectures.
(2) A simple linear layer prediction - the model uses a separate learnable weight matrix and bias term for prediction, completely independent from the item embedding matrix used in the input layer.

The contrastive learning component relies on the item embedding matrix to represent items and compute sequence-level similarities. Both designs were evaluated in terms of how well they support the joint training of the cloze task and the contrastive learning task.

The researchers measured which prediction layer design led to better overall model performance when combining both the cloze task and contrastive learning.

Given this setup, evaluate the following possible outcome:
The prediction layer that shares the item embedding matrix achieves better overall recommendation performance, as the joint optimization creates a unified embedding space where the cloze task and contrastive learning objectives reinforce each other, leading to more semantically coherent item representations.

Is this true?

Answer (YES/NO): NO